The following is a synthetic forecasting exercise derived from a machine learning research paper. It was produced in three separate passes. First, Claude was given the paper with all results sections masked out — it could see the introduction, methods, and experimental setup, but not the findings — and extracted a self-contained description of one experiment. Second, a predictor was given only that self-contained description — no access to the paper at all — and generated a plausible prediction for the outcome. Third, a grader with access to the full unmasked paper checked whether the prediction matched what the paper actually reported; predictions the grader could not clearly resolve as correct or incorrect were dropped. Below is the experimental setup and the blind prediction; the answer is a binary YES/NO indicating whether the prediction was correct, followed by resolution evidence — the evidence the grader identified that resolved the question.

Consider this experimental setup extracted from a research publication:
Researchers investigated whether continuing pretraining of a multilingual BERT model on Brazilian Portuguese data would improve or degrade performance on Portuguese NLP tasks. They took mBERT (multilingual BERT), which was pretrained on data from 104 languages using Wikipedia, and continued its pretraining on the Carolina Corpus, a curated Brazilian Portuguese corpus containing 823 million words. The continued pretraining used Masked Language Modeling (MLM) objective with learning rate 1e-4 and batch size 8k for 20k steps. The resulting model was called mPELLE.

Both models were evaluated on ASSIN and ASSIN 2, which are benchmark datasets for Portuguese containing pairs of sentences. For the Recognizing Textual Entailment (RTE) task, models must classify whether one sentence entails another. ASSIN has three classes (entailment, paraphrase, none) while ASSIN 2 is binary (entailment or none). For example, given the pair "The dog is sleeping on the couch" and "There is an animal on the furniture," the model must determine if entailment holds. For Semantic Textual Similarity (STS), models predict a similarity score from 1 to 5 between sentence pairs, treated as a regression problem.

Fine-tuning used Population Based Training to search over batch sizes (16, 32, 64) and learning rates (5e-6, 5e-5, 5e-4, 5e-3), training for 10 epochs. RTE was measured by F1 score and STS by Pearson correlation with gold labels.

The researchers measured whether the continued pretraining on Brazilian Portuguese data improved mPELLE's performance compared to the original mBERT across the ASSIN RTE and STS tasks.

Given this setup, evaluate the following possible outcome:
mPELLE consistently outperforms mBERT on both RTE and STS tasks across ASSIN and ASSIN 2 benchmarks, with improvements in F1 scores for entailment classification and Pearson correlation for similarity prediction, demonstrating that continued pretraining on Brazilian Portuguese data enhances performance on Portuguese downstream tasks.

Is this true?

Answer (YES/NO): NO